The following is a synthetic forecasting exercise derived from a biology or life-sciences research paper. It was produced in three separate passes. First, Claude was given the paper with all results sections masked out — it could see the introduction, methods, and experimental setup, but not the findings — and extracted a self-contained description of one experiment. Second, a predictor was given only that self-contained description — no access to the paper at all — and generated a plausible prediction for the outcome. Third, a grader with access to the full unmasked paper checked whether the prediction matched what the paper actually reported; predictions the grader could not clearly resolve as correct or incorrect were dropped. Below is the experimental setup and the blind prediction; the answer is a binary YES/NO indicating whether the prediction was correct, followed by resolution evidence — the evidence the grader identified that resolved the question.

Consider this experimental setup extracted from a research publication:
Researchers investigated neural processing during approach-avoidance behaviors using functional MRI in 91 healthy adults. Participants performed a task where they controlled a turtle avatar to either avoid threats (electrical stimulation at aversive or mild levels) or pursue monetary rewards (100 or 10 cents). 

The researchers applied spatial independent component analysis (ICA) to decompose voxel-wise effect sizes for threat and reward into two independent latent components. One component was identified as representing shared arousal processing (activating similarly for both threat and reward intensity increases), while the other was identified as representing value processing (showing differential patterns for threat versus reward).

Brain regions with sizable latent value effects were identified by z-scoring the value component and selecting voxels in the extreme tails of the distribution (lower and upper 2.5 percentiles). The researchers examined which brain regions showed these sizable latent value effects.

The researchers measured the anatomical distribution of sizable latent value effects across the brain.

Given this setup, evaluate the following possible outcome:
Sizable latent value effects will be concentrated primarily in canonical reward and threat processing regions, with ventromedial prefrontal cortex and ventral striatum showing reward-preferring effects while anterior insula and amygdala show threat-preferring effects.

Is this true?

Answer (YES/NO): NO